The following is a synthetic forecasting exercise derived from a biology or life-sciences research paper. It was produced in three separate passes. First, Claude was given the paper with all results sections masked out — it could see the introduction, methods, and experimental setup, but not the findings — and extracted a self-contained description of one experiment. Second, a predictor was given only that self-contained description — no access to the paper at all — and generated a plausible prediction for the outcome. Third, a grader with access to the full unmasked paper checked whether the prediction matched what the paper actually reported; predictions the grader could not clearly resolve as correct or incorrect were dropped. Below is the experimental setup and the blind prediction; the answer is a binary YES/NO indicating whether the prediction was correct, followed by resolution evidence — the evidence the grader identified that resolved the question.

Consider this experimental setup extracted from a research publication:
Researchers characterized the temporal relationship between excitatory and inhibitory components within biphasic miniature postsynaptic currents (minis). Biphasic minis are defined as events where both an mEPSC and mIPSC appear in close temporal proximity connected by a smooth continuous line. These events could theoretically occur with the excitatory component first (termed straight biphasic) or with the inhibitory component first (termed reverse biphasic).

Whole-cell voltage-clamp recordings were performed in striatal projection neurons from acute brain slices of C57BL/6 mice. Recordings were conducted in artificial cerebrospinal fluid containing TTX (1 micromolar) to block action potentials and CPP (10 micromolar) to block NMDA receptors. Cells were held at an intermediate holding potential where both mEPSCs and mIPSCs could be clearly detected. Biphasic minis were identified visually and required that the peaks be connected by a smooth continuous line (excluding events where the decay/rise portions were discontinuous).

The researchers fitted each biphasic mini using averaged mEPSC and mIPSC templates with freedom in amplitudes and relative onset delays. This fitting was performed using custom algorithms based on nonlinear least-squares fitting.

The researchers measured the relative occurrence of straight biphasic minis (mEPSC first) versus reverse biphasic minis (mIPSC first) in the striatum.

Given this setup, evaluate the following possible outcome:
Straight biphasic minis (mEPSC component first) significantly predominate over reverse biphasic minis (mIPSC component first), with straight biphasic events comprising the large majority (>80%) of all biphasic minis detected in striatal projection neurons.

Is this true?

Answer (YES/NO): NO